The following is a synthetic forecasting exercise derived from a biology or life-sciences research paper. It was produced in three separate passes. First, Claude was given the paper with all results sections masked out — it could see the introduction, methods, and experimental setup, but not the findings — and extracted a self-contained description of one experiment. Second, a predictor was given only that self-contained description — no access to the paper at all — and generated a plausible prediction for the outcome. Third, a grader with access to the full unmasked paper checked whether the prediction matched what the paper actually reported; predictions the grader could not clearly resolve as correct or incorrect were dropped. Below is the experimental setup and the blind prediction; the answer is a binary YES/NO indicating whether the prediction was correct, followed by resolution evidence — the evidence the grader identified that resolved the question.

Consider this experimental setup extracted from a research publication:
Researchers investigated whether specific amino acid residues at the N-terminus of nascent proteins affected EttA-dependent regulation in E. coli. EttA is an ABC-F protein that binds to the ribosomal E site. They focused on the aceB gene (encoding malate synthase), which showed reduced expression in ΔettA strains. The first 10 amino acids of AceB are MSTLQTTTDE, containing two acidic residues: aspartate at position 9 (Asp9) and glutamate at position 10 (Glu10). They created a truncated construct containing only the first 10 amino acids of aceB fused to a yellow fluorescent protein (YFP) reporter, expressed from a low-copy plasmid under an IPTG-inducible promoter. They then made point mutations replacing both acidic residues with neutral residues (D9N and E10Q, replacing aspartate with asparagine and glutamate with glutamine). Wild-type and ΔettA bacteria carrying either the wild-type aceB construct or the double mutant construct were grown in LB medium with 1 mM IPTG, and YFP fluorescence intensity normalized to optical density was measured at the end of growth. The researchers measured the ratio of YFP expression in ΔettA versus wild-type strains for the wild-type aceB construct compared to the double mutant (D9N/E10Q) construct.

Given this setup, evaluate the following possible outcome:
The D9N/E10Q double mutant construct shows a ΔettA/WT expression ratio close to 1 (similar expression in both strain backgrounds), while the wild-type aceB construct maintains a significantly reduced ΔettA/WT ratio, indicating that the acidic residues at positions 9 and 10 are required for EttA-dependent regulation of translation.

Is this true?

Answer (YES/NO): YES